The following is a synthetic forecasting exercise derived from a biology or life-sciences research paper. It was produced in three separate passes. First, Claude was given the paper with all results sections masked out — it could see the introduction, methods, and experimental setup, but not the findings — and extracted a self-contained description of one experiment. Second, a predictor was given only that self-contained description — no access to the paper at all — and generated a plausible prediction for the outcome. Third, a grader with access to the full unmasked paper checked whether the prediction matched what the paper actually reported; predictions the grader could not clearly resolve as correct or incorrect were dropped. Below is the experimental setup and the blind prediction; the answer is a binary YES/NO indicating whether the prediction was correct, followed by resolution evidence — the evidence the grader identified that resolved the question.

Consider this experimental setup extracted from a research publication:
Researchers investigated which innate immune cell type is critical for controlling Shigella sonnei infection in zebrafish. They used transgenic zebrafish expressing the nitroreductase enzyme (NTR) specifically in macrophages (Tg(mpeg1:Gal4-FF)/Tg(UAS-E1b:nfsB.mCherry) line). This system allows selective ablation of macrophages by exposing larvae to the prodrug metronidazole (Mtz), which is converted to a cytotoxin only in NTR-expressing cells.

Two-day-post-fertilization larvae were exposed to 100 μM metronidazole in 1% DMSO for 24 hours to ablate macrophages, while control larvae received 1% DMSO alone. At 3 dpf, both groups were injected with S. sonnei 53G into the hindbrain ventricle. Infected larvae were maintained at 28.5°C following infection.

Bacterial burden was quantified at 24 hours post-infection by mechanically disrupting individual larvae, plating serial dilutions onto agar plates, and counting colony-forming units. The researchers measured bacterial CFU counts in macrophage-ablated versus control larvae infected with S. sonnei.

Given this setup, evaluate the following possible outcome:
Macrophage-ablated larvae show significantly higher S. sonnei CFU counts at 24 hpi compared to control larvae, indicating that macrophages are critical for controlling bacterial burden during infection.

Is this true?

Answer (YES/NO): NO